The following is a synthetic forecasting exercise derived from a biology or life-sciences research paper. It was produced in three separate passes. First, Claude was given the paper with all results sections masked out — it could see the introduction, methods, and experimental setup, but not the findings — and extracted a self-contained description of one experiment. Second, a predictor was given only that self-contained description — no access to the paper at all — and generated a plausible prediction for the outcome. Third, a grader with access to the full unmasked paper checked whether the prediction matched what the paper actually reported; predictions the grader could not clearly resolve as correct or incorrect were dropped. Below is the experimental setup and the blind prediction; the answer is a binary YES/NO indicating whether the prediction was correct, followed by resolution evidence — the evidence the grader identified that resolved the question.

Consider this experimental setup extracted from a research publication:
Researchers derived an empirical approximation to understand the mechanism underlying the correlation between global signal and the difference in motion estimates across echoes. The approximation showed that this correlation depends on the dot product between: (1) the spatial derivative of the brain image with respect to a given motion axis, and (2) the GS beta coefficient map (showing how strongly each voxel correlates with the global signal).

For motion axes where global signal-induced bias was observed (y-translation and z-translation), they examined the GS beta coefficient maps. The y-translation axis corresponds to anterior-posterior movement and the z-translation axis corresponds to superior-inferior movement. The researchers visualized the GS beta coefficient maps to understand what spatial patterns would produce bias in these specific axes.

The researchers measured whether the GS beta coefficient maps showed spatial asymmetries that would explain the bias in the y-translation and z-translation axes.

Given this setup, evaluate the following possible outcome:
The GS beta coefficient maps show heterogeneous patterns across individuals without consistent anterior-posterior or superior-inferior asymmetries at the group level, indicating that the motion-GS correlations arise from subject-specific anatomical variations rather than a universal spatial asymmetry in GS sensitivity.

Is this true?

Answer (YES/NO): NO